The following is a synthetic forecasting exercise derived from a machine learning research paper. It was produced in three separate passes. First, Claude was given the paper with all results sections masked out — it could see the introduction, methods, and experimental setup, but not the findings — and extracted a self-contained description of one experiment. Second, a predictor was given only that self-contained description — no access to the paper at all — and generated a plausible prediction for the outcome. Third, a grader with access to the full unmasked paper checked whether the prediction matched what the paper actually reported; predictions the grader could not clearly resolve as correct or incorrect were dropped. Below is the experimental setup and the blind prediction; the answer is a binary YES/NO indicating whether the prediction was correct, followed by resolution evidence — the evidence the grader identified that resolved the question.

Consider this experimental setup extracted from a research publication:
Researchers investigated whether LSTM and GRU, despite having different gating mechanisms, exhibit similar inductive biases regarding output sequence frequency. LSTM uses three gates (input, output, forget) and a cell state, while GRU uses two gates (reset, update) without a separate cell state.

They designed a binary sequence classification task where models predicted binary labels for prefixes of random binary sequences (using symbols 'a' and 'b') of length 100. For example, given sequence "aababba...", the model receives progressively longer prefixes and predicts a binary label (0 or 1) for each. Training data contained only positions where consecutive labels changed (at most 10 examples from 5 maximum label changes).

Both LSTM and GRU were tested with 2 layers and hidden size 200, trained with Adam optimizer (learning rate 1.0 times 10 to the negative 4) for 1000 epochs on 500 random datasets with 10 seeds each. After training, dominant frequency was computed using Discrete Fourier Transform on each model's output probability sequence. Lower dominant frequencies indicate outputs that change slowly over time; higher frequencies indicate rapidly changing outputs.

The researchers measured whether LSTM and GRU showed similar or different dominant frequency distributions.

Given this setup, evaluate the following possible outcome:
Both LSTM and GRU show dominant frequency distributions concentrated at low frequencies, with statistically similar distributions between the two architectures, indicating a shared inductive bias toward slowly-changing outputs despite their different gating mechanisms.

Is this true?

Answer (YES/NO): NO